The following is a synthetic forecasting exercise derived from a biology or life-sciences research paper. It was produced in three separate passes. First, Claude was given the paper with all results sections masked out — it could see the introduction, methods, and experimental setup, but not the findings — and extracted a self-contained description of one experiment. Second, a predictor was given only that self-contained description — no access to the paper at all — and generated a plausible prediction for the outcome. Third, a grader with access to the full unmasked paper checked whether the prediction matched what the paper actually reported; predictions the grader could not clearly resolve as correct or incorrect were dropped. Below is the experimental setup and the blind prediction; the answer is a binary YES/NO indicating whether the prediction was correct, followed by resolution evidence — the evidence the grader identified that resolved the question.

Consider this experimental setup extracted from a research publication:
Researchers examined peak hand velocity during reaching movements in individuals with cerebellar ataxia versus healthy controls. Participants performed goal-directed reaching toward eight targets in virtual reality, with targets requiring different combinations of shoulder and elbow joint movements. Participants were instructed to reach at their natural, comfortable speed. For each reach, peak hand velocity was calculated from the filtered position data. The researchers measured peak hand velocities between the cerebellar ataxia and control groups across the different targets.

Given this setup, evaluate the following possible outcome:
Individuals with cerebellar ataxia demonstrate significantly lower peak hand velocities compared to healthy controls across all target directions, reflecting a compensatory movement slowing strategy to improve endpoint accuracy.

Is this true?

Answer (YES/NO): NO